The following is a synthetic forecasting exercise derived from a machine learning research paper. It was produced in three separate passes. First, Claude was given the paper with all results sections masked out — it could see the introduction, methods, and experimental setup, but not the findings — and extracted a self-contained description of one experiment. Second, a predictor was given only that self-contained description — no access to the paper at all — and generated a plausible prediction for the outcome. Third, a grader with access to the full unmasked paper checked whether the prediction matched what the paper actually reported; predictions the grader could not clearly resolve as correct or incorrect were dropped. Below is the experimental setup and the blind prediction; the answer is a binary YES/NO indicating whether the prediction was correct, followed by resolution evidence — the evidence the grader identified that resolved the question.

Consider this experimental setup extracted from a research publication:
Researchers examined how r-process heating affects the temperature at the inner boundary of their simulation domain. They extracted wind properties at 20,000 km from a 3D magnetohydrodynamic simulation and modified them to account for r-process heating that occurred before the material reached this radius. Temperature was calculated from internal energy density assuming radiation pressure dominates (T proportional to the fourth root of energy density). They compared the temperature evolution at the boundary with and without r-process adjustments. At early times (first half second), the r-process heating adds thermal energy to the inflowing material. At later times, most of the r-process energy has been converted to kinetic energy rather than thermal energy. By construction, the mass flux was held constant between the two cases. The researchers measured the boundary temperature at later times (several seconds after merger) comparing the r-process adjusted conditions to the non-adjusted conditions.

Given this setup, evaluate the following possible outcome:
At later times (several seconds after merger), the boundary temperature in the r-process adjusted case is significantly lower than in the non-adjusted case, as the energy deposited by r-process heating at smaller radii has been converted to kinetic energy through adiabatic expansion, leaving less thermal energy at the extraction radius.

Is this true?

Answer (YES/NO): NO